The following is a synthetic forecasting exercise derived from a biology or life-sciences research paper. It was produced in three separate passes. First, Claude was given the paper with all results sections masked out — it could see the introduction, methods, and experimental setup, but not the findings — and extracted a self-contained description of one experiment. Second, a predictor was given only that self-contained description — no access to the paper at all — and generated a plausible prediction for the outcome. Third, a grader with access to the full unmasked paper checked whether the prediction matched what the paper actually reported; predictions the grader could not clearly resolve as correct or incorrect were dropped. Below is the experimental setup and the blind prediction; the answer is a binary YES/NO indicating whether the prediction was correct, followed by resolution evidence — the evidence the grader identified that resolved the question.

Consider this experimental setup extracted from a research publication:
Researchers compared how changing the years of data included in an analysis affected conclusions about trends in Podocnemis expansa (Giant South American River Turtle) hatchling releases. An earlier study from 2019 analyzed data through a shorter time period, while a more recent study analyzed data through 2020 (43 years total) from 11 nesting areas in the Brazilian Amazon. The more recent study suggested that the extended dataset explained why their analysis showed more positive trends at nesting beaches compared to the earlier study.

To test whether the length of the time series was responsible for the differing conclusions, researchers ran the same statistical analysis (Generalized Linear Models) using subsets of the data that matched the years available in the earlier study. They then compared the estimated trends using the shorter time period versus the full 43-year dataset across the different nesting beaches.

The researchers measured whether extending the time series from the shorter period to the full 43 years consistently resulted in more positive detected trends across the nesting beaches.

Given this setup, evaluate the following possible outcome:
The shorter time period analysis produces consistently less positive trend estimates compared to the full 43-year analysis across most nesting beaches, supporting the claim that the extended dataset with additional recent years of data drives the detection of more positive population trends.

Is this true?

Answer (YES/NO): NO